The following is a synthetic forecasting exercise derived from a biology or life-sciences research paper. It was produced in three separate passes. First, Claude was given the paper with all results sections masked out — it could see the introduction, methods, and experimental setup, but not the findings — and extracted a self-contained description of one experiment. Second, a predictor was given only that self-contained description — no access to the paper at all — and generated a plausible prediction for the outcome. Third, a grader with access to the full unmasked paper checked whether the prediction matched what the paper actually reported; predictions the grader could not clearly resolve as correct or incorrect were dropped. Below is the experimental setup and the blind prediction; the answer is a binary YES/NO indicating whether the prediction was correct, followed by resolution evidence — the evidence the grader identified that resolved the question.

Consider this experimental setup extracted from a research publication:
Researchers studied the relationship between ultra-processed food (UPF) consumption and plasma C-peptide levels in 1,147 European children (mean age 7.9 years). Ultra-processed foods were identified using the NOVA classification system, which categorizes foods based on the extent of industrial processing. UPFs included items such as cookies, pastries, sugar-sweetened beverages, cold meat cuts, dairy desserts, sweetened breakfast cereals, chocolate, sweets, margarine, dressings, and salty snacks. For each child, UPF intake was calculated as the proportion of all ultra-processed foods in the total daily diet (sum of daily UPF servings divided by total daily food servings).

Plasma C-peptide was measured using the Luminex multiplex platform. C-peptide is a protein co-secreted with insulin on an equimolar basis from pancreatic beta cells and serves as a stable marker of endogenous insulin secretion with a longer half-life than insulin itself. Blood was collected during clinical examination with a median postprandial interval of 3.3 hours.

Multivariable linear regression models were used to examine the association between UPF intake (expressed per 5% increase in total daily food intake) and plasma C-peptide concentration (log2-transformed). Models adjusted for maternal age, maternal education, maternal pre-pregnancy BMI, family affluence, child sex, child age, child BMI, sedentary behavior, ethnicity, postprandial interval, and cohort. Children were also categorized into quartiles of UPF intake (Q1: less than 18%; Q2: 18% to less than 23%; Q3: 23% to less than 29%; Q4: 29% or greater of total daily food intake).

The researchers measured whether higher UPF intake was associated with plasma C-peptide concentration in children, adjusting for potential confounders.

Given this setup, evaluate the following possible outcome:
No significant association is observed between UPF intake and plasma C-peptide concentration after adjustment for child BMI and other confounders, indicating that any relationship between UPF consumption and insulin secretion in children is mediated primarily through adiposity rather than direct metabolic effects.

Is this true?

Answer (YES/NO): NO